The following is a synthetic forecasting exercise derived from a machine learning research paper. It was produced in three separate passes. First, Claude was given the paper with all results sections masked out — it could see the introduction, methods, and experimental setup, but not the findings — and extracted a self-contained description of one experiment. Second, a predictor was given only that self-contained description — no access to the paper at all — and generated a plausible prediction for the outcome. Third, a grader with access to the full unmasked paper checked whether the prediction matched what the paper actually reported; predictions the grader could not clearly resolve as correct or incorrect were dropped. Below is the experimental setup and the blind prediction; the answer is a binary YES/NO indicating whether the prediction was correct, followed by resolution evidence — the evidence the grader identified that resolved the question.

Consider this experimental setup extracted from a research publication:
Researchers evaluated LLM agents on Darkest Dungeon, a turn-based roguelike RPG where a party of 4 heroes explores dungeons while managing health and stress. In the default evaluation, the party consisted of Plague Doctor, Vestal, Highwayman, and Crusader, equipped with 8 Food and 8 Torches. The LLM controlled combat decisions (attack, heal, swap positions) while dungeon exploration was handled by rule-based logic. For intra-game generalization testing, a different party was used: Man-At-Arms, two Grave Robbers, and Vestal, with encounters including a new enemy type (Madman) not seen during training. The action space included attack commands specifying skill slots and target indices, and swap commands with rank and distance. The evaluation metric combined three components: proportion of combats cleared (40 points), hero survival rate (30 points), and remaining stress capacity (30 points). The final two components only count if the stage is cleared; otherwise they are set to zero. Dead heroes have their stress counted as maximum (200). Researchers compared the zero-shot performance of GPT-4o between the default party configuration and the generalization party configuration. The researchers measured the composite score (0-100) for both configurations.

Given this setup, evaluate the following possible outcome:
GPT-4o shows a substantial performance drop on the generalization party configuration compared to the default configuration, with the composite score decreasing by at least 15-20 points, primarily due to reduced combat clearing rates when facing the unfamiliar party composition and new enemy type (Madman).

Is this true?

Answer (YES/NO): YES